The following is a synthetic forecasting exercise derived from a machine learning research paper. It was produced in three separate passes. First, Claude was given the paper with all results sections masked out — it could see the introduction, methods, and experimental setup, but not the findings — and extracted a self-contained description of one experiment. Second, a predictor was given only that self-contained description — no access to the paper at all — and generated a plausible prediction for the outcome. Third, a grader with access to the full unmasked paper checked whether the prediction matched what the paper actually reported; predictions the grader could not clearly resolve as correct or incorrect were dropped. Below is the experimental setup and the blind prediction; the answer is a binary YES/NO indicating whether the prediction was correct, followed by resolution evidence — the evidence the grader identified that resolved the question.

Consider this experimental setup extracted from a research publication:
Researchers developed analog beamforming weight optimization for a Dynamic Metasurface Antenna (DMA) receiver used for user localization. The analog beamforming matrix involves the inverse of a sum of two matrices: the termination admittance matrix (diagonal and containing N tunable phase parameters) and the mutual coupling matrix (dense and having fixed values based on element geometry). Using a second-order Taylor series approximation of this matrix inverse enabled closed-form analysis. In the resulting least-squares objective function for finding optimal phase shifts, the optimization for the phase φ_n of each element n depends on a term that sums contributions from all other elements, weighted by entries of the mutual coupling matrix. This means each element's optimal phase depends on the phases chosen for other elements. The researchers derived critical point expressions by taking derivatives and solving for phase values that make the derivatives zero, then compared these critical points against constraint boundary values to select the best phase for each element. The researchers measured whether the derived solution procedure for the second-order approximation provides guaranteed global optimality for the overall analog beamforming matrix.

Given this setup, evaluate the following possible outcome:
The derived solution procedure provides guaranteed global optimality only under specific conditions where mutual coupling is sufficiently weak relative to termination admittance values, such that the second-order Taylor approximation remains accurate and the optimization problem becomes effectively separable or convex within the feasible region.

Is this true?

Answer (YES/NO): NO